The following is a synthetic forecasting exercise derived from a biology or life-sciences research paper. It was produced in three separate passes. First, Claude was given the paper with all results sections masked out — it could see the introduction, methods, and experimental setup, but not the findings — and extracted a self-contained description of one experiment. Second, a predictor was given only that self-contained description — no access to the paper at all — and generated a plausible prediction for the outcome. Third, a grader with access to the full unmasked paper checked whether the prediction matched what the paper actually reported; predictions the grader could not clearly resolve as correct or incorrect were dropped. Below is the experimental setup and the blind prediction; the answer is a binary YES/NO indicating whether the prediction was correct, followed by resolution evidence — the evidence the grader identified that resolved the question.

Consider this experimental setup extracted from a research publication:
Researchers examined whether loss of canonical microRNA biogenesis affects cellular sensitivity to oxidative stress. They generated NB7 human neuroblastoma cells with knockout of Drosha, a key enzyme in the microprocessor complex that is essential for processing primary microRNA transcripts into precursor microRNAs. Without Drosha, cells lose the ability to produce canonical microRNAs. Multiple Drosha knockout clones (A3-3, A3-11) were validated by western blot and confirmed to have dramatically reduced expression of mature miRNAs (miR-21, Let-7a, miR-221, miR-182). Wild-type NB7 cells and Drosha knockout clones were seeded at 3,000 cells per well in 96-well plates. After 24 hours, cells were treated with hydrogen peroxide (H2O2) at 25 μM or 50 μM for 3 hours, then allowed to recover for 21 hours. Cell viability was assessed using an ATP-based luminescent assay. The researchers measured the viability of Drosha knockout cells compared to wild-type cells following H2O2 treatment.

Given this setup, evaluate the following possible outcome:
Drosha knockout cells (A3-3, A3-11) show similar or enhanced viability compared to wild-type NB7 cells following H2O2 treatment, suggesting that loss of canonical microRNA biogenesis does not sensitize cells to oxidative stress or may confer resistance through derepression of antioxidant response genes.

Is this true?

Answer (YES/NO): NO